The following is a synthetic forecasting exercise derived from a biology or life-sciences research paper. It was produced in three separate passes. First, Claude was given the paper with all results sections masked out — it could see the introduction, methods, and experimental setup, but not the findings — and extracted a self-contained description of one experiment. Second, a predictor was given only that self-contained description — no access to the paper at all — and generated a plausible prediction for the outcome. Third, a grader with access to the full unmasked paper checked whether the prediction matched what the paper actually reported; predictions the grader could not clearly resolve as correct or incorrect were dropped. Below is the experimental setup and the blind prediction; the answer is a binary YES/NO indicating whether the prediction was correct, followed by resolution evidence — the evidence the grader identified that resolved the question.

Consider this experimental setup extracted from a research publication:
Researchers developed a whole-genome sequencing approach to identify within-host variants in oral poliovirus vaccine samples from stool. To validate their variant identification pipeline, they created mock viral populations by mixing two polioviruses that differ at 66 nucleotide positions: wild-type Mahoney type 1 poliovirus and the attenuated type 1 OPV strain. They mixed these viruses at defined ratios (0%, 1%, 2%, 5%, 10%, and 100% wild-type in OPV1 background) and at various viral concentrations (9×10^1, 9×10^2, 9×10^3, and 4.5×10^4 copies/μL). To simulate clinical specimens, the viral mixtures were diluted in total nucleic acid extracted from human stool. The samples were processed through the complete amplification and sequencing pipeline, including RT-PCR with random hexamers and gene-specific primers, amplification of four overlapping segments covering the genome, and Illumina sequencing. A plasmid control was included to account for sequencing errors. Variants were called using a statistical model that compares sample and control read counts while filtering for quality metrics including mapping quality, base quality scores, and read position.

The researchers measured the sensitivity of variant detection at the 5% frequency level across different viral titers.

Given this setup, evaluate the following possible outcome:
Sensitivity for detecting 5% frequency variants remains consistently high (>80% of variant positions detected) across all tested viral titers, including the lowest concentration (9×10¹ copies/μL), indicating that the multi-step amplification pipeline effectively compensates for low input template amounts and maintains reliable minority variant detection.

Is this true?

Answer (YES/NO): YES